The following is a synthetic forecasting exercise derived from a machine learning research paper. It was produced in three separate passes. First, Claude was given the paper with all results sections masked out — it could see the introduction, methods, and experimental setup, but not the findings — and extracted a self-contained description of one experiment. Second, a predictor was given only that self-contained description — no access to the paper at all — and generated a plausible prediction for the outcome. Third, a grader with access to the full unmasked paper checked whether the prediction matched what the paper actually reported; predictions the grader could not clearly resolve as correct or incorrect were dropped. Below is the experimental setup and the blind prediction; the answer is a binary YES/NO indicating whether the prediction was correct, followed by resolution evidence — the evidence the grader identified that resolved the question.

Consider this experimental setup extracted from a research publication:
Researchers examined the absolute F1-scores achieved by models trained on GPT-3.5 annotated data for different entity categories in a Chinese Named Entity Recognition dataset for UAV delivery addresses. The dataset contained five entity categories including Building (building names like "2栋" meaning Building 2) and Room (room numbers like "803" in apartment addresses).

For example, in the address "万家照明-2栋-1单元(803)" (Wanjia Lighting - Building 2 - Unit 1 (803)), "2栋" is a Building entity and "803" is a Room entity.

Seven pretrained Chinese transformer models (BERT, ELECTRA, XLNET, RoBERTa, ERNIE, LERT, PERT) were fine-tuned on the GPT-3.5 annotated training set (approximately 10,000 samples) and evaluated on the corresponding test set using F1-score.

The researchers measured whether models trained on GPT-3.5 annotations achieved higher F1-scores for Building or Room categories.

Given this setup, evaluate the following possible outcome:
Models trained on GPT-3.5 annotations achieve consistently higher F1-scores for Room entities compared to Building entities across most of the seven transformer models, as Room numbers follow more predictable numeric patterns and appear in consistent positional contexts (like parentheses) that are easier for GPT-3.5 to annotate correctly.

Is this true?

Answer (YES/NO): NO